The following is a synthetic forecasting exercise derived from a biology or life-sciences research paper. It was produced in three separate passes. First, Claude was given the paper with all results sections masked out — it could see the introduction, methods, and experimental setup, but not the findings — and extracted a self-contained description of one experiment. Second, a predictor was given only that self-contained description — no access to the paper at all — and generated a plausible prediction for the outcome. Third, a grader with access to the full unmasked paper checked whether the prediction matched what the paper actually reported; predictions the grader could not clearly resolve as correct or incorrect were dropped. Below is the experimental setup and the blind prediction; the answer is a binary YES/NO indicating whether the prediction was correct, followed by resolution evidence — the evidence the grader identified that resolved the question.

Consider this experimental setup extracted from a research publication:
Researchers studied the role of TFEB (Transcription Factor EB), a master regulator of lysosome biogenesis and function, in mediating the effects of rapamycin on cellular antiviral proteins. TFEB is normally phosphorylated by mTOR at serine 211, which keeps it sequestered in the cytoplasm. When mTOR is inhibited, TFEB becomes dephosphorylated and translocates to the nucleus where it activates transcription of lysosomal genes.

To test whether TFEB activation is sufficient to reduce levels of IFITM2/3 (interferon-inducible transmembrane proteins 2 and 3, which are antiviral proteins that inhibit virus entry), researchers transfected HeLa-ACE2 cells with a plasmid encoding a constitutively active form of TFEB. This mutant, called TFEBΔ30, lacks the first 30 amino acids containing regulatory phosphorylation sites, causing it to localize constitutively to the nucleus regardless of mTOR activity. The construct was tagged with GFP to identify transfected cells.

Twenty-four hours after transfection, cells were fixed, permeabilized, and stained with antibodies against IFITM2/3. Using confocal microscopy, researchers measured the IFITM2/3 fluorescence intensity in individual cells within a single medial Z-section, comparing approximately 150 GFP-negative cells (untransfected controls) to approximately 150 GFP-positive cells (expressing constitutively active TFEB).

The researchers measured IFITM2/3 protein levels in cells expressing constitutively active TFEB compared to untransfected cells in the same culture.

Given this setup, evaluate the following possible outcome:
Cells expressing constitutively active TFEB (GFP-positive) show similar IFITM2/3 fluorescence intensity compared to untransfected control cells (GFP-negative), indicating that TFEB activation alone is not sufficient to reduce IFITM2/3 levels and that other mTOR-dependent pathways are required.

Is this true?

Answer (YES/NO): NO